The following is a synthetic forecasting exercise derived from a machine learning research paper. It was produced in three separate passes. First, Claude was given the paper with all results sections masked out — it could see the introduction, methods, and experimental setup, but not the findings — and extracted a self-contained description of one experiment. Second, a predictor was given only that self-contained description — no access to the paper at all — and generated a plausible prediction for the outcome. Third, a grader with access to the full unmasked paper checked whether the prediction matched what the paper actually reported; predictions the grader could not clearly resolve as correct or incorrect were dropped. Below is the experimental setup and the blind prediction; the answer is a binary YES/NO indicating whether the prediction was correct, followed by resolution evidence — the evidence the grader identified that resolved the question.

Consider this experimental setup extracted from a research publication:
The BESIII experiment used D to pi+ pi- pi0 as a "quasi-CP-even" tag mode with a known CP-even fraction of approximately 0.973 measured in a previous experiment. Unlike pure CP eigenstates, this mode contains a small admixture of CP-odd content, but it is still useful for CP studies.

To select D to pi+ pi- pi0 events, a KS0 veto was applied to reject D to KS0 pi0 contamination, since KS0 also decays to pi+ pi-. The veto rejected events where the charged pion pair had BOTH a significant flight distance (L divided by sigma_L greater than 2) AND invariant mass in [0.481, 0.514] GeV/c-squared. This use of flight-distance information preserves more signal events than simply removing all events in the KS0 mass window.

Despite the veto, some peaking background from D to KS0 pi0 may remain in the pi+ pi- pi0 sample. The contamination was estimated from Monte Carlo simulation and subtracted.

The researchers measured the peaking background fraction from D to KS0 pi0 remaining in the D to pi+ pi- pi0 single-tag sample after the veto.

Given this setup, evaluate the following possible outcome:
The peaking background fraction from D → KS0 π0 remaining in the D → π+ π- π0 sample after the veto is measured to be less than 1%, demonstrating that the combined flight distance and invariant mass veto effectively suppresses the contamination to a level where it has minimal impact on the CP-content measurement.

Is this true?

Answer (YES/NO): NO